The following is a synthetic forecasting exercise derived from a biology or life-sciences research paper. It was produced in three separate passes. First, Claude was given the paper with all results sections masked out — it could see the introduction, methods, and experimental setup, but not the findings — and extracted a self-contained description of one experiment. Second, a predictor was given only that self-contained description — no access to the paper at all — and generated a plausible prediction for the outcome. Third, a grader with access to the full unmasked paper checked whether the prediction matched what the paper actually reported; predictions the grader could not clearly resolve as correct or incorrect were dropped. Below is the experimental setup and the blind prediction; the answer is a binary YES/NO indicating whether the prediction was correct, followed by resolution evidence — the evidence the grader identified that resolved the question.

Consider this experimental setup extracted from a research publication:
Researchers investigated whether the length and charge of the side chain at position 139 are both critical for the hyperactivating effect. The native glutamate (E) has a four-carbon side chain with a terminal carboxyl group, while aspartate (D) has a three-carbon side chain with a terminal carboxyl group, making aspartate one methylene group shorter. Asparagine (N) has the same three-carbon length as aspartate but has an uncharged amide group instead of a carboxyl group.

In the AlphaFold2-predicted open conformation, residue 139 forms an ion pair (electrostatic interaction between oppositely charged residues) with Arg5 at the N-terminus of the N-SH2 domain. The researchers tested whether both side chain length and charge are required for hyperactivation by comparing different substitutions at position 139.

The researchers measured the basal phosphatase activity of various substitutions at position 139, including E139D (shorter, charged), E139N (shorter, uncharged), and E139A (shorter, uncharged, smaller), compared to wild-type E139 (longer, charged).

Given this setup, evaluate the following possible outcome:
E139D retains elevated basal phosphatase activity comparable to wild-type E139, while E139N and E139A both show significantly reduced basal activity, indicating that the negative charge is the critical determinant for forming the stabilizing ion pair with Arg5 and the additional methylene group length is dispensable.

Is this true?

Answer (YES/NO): NO